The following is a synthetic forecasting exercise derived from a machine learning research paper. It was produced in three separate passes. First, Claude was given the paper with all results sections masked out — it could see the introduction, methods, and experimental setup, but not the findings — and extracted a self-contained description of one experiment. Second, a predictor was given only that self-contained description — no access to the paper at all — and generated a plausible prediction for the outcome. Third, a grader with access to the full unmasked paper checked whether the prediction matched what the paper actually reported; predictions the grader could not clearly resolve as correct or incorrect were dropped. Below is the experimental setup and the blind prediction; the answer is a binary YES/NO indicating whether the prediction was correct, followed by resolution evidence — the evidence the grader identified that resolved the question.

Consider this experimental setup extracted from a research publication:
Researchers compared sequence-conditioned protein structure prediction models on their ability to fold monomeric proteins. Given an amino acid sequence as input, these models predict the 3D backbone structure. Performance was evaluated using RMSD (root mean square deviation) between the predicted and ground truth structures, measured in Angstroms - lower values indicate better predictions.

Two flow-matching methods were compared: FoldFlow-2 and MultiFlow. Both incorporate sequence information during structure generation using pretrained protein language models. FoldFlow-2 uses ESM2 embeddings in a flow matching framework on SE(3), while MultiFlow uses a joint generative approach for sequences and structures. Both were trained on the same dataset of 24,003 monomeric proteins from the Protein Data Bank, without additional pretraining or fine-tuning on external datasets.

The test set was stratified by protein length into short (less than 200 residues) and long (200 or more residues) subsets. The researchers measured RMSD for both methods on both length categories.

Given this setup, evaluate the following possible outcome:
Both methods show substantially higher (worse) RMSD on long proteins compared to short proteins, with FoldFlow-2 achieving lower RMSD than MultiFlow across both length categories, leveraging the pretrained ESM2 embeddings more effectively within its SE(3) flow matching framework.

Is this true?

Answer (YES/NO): YES